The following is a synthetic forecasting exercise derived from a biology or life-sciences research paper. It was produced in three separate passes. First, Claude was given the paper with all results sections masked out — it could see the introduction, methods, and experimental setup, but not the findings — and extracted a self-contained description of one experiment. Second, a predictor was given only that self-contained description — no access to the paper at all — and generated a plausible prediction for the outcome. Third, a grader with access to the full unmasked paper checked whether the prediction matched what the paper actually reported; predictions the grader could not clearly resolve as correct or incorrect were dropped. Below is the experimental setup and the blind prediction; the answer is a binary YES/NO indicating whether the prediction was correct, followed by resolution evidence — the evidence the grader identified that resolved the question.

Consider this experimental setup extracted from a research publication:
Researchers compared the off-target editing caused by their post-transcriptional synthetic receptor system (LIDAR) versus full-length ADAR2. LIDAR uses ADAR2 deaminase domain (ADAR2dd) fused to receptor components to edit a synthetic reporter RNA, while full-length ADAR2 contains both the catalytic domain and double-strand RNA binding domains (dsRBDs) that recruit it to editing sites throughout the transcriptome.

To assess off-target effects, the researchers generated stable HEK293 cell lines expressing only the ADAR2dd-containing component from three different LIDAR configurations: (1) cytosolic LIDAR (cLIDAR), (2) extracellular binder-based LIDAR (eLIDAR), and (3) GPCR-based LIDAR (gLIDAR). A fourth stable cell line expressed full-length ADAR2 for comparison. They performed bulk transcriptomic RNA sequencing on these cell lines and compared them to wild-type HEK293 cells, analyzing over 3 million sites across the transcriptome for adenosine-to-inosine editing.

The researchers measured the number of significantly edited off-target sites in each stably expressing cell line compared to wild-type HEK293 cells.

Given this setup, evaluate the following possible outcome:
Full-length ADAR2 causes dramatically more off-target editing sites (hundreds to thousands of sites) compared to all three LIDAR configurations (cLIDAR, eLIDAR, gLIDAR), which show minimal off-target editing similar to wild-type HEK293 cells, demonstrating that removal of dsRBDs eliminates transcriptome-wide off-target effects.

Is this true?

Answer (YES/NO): YES